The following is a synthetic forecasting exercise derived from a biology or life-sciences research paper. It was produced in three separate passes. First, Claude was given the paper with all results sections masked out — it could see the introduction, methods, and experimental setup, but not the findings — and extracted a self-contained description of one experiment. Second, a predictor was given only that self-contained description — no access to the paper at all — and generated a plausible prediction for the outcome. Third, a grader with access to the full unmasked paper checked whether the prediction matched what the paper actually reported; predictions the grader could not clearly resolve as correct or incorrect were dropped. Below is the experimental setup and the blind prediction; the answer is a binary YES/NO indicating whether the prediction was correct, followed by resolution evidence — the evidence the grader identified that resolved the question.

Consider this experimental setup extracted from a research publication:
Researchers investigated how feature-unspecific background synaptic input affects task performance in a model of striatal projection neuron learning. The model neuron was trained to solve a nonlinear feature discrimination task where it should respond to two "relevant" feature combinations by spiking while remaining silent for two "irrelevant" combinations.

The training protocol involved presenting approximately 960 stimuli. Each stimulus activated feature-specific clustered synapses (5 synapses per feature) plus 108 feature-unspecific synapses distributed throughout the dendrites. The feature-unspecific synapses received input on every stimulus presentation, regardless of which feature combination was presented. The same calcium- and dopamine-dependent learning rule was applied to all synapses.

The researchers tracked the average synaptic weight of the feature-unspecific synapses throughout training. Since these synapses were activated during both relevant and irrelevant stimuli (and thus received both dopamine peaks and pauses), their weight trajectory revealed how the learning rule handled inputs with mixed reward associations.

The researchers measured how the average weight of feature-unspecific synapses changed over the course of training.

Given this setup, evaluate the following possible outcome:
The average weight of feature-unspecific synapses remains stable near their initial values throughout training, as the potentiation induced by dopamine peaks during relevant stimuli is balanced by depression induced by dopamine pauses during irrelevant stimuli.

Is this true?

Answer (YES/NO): NO